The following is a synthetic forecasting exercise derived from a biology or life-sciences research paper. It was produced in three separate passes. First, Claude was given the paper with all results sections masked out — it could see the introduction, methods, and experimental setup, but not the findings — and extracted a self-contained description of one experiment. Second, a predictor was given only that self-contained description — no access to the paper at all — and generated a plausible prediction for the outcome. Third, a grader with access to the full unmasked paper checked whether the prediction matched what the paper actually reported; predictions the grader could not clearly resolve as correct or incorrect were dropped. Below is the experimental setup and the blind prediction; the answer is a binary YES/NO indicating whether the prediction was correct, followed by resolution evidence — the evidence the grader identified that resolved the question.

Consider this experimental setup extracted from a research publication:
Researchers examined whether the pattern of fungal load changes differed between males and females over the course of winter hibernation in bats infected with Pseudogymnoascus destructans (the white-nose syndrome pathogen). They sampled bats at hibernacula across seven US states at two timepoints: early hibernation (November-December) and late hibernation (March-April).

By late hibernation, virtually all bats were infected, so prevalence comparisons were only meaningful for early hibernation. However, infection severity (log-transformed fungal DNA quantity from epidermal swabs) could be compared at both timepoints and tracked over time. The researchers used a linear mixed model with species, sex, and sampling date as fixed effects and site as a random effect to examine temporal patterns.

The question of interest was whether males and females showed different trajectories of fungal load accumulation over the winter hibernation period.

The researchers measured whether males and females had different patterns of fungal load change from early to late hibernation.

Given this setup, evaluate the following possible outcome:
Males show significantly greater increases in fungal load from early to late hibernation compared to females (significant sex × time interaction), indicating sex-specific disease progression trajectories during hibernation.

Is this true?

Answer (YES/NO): NO